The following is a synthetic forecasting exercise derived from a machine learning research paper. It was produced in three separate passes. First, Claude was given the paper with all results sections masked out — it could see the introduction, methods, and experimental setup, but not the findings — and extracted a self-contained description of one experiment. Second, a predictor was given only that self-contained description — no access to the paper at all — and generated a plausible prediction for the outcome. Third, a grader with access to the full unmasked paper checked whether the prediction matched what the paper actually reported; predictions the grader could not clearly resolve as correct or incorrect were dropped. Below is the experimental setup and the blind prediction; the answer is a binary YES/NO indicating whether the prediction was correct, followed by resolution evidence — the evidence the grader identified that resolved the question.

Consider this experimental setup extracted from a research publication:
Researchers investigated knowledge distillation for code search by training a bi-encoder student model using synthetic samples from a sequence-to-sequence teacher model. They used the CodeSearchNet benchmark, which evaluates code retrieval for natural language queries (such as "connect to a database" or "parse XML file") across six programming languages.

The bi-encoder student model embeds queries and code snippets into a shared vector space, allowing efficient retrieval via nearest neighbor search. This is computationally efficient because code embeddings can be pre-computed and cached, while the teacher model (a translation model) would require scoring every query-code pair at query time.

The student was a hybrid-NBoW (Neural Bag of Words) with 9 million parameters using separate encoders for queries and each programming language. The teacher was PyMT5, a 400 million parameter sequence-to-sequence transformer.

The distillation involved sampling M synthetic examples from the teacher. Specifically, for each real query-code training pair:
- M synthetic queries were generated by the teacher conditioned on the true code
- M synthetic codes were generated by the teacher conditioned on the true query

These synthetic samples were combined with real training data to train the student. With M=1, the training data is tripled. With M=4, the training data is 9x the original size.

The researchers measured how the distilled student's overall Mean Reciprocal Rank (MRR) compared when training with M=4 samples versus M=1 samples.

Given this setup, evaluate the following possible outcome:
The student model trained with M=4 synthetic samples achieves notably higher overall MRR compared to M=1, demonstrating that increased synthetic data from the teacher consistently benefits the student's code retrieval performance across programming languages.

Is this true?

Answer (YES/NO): NO